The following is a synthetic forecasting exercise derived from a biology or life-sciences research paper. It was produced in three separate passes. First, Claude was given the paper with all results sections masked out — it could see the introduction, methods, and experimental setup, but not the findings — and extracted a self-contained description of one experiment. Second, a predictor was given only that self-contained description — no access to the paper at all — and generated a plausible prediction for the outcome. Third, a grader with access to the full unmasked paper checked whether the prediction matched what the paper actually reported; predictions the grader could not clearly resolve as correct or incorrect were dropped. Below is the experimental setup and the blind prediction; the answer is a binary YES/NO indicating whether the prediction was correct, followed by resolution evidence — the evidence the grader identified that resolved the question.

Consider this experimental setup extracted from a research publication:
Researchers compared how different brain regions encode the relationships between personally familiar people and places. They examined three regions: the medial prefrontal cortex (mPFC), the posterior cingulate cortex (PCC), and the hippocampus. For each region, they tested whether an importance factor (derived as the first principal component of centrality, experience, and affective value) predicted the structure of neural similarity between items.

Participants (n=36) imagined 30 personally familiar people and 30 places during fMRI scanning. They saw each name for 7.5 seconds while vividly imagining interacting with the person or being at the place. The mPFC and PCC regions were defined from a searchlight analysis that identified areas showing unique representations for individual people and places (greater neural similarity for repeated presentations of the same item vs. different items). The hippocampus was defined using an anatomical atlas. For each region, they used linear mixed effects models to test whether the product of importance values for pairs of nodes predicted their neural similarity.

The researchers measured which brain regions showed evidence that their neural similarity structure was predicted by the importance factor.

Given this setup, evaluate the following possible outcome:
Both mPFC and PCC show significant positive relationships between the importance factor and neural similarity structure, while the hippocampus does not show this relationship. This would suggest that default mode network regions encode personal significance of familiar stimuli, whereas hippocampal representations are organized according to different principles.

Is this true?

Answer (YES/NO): YES